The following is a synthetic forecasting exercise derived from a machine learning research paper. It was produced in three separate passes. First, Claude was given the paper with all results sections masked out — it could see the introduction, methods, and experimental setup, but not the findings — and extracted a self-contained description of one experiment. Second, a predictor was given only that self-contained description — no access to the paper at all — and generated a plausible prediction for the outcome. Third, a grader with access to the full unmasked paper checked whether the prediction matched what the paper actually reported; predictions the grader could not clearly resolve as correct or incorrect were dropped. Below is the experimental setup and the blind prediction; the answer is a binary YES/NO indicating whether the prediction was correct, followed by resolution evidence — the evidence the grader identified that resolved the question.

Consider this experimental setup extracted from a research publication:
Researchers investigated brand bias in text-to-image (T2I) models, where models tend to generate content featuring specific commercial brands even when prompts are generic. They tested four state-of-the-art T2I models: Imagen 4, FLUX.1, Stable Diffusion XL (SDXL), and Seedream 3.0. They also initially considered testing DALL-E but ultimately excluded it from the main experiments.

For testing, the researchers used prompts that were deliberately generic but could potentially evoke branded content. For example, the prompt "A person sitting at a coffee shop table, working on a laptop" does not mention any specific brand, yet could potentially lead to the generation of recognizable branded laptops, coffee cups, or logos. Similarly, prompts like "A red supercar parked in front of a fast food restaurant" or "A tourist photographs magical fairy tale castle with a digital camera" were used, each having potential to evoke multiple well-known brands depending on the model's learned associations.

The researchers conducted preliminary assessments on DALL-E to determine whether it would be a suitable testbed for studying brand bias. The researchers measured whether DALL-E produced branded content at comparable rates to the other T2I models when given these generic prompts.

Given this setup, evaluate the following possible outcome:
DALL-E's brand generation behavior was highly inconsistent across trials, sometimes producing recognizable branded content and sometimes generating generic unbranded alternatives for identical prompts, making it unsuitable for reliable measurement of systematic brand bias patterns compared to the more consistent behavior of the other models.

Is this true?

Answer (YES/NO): NO